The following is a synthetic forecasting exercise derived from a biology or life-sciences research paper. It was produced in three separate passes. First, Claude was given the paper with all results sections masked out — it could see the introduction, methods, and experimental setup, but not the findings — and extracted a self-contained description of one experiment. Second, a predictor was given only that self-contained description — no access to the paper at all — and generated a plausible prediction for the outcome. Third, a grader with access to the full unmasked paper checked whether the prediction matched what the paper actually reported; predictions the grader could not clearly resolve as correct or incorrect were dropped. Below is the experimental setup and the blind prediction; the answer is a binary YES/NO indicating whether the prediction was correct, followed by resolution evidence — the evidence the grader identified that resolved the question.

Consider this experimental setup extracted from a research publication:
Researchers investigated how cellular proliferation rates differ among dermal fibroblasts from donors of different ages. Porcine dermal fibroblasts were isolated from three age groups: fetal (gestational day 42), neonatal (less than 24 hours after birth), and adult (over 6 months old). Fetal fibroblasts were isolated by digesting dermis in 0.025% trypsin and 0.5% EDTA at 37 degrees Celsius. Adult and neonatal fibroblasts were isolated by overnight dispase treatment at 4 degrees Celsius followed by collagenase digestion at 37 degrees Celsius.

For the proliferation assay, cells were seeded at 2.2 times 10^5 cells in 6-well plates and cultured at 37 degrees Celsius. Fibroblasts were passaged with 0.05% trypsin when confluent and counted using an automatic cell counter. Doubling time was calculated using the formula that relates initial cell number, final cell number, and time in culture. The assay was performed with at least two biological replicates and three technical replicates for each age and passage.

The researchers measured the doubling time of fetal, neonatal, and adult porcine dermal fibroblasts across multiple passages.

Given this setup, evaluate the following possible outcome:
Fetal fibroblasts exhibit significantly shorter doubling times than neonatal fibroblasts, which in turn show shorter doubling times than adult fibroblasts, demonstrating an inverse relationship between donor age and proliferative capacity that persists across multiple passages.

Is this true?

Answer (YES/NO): NO